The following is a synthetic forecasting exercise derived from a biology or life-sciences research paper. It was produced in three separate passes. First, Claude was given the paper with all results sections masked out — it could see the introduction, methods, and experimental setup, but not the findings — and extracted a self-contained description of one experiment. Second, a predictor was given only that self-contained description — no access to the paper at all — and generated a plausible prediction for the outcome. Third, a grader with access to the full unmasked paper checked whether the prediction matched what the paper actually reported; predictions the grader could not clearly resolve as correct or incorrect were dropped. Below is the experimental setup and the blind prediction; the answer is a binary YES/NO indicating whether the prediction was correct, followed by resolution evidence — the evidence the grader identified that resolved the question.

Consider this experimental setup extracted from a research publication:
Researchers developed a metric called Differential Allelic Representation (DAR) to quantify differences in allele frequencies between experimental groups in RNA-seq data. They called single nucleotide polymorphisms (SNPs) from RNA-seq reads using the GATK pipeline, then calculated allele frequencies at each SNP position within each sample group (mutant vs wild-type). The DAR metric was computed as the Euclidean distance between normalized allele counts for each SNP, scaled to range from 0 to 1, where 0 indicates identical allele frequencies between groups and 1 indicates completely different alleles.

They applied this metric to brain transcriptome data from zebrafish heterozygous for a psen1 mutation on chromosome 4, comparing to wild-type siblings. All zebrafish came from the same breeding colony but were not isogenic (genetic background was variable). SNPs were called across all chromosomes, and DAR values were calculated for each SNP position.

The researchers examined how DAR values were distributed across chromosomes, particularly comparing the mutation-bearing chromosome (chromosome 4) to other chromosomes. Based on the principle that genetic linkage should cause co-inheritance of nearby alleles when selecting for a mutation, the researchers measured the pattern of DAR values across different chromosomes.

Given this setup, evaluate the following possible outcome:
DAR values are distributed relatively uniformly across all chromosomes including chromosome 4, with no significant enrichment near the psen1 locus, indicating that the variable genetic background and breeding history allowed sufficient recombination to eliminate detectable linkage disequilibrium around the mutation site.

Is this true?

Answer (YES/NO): NO